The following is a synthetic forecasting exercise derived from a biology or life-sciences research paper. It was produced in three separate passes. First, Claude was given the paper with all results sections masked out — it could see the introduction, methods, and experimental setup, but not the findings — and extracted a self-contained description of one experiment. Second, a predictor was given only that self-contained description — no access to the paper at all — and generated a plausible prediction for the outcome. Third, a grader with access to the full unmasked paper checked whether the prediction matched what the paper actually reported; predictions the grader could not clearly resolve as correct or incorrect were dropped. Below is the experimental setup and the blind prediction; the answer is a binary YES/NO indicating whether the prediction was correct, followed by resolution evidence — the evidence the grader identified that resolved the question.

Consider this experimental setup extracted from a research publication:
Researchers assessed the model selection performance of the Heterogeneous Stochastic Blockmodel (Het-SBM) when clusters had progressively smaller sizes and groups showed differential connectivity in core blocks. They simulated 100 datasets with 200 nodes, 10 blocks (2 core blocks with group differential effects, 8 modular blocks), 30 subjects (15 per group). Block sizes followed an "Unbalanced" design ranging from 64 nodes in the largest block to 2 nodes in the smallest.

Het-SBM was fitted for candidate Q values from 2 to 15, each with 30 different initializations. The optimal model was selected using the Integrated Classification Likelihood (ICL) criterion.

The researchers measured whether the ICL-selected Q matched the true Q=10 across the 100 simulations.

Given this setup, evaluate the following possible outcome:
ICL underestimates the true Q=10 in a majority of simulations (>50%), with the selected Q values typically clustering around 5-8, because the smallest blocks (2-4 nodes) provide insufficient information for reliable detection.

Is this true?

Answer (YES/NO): NO